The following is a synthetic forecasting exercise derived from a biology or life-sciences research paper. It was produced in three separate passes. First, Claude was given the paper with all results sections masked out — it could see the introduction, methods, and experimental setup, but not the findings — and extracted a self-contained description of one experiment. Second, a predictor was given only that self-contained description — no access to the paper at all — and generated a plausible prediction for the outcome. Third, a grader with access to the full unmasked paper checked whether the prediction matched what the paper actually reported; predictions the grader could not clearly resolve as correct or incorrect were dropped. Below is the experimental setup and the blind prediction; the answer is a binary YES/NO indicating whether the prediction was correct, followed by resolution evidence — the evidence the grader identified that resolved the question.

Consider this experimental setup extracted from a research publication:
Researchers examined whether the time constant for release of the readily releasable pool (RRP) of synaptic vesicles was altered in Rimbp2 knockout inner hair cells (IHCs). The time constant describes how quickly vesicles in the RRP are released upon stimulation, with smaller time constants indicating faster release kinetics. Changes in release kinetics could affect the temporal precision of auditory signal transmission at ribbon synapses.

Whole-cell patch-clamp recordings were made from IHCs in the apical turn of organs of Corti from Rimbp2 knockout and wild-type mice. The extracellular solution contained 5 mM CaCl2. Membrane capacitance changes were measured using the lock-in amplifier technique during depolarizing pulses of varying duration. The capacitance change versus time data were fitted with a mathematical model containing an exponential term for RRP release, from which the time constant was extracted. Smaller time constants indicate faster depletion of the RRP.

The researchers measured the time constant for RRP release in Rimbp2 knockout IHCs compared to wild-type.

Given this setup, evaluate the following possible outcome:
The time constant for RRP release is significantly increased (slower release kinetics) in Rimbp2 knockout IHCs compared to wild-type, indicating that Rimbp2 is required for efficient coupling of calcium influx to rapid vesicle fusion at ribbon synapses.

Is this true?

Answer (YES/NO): NO